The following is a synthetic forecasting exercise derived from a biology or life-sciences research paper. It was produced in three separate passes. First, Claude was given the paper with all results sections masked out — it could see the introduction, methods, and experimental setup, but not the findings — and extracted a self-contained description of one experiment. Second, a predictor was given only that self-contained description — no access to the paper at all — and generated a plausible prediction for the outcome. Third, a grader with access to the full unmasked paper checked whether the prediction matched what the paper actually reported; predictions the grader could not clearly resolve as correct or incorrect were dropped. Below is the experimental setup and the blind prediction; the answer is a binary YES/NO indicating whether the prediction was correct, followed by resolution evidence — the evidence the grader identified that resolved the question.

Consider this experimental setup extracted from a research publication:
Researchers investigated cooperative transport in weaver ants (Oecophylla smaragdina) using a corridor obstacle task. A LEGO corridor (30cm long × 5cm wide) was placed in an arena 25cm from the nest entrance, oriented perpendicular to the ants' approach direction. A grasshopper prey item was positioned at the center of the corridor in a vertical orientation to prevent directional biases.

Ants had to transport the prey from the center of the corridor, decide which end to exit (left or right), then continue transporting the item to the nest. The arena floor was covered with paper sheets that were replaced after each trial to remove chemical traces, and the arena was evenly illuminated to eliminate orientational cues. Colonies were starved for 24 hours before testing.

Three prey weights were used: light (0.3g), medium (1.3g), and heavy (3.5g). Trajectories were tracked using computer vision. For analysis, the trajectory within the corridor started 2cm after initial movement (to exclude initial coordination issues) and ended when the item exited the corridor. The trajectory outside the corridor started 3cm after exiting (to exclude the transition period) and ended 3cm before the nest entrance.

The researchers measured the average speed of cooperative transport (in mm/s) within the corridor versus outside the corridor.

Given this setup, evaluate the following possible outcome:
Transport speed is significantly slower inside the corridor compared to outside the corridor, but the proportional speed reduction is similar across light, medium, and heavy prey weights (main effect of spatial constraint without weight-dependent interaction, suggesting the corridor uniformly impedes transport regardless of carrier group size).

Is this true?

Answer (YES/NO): NO